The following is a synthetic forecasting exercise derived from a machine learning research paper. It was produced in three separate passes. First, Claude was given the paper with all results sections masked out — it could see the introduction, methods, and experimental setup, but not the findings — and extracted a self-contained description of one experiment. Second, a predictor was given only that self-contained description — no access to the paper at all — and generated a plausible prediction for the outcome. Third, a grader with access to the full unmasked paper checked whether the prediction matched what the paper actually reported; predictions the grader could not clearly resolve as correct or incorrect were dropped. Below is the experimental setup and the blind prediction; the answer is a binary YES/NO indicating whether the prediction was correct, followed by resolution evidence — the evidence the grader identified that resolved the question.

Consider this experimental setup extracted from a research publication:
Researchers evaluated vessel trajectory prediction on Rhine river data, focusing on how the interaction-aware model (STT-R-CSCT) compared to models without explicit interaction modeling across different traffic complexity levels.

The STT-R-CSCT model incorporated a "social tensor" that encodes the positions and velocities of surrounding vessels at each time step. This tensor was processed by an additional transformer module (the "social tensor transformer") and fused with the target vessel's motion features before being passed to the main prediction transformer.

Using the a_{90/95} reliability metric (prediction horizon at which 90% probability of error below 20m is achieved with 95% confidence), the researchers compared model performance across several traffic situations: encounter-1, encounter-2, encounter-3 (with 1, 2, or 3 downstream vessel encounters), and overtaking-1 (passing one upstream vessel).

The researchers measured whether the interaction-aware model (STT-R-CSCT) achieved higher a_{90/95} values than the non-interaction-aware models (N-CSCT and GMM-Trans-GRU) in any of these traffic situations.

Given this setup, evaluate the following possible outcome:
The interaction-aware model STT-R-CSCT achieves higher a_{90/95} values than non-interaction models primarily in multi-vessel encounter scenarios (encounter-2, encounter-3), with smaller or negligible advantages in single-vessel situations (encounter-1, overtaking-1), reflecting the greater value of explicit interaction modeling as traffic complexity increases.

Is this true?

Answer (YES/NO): NO